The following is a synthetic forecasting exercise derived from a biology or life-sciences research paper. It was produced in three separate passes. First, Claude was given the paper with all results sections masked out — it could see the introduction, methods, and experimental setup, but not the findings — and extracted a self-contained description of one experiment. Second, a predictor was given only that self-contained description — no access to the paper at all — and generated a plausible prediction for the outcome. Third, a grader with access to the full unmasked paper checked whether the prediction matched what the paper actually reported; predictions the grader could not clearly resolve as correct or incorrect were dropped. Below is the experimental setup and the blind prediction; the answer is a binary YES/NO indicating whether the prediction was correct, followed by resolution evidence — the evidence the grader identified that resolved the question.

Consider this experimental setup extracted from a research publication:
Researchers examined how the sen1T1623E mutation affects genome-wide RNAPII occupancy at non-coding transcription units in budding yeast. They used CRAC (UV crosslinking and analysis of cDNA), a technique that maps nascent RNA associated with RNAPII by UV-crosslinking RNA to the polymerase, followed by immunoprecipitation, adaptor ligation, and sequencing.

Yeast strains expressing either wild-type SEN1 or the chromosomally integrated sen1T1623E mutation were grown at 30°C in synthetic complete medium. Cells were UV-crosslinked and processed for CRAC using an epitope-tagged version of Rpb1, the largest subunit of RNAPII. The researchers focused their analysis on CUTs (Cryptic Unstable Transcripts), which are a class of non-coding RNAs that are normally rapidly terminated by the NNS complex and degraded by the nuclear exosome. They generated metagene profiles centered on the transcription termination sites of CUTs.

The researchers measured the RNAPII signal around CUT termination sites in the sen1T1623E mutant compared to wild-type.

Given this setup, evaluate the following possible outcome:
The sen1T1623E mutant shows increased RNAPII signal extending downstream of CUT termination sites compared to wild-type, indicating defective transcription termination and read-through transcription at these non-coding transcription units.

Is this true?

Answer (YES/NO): YES